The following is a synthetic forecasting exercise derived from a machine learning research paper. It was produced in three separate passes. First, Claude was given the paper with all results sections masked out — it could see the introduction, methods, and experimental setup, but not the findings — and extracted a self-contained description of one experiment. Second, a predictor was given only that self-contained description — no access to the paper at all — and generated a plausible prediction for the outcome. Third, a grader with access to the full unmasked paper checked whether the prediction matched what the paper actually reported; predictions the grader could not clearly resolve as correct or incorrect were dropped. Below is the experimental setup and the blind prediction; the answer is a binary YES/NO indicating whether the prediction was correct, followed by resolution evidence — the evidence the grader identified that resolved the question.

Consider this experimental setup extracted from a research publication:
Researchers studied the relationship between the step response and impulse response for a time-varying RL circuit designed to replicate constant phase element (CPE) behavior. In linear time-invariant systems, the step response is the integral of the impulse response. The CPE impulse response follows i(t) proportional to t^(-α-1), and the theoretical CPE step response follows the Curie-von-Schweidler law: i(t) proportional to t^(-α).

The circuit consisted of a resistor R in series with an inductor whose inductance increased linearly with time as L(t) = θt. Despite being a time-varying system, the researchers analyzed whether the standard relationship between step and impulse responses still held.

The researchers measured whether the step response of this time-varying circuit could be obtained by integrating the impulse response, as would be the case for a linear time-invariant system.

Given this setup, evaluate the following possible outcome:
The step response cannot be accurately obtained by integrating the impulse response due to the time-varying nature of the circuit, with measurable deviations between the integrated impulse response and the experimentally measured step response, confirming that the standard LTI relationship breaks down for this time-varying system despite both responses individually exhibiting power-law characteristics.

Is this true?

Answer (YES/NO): NO